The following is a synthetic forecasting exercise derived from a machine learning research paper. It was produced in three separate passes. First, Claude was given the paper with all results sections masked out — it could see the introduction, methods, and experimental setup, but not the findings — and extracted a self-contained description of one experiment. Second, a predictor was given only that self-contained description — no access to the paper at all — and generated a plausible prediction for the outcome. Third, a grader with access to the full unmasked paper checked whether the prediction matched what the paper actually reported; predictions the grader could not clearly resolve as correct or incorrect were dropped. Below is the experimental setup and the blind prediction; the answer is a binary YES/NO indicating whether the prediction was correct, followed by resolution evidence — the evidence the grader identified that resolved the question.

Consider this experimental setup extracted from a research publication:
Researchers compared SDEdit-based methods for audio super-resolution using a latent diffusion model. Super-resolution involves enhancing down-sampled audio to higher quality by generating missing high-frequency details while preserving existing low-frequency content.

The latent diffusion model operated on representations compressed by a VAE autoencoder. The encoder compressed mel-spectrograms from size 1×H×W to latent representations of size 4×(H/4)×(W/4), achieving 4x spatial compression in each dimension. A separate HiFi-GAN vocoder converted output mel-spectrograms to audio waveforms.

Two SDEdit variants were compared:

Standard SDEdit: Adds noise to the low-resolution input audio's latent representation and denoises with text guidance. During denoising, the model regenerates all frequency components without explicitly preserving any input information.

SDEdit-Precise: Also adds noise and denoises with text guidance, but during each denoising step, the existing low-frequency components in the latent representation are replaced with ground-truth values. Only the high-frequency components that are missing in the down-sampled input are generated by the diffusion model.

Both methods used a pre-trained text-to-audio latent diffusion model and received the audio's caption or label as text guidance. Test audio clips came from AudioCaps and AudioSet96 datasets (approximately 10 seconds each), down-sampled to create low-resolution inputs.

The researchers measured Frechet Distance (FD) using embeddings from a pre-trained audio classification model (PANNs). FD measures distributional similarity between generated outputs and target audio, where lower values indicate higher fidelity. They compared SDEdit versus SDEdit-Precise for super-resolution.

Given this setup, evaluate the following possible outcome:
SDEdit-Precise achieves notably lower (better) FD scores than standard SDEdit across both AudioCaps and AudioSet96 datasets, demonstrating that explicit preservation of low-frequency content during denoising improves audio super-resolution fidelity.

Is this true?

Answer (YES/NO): NO